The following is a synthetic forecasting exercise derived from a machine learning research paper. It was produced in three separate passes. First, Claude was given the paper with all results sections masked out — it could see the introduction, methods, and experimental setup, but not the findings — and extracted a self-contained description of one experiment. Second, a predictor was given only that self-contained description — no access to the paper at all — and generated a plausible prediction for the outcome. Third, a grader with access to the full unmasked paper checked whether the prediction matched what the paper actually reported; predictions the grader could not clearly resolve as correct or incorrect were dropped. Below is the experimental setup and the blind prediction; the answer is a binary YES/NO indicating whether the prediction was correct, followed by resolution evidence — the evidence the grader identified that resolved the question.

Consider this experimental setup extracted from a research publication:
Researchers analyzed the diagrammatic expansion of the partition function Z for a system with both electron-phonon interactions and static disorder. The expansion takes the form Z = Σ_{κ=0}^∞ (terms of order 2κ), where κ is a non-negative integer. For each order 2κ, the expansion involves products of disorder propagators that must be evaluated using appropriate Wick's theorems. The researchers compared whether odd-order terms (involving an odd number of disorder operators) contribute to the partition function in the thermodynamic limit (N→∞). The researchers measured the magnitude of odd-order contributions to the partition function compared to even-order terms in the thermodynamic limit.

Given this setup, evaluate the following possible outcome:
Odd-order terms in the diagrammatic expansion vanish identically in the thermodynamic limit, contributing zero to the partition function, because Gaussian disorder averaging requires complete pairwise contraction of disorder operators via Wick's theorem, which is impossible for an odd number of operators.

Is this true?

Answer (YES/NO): NO